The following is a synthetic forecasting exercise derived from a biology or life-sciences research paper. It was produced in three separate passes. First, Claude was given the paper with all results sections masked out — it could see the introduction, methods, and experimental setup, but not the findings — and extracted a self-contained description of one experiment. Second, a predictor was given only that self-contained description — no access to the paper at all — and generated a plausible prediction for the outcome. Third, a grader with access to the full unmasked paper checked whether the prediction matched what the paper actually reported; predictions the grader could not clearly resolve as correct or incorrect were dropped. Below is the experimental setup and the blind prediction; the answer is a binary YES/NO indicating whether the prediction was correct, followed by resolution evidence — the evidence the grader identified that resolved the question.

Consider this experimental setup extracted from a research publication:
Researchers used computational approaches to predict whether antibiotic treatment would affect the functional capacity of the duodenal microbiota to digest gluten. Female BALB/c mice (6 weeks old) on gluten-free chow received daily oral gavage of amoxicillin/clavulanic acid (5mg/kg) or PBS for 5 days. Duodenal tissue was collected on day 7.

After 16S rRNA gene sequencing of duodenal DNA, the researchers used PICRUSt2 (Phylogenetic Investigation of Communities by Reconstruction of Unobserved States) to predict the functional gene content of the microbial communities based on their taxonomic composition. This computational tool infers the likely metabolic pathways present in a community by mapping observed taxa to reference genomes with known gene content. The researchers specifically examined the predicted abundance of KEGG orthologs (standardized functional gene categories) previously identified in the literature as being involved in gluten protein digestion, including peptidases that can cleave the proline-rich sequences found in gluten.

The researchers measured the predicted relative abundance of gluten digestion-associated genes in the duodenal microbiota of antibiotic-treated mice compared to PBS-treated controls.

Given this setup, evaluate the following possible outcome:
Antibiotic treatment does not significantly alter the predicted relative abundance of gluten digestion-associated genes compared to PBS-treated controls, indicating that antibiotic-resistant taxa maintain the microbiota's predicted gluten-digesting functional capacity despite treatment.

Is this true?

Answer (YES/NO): NO